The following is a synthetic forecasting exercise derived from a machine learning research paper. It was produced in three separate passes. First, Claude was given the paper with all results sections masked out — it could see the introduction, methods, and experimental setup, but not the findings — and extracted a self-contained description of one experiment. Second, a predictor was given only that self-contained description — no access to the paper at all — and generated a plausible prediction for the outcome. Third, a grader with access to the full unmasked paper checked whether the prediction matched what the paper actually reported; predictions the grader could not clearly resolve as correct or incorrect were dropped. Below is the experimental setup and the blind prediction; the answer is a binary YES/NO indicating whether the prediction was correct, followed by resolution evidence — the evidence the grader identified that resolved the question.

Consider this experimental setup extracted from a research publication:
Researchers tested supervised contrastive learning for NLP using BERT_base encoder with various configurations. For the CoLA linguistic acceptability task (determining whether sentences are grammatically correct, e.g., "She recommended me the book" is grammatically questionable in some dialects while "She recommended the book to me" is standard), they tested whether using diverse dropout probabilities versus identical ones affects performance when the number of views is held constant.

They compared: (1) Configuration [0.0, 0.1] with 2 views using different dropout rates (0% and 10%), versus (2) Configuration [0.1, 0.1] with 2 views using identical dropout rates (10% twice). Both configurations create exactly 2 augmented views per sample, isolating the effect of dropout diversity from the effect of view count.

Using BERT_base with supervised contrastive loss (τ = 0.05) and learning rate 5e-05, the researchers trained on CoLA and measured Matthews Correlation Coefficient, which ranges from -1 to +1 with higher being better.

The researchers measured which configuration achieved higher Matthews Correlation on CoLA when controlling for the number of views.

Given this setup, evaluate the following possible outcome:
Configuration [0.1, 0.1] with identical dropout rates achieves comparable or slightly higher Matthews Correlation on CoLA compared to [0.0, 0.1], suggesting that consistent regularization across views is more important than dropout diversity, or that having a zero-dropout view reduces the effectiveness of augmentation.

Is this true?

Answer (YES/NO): YES